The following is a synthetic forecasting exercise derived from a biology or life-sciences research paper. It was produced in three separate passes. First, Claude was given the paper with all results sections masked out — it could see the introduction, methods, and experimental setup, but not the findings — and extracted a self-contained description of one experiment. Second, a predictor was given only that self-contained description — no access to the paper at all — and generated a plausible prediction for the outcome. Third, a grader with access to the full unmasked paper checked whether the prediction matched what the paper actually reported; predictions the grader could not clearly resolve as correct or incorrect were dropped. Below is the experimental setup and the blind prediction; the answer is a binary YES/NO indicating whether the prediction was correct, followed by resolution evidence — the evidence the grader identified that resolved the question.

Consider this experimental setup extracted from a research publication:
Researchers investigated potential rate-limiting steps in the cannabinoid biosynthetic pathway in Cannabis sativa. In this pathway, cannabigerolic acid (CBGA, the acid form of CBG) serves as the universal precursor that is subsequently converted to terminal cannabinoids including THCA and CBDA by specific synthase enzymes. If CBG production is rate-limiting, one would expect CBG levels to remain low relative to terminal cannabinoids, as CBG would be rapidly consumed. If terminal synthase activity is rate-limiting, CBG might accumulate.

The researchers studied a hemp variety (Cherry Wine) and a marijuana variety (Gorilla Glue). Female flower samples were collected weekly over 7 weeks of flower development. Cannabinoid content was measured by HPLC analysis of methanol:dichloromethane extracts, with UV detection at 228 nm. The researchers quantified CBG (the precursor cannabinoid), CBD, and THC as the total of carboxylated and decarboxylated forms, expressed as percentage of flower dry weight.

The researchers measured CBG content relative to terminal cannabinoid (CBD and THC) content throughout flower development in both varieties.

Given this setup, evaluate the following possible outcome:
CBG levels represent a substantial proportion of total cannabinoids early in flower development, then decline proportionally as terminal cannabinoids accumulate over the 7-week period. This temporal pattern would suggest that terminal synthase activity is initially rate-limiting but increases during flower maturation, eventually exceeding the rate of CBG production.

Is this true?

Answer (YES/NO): NO